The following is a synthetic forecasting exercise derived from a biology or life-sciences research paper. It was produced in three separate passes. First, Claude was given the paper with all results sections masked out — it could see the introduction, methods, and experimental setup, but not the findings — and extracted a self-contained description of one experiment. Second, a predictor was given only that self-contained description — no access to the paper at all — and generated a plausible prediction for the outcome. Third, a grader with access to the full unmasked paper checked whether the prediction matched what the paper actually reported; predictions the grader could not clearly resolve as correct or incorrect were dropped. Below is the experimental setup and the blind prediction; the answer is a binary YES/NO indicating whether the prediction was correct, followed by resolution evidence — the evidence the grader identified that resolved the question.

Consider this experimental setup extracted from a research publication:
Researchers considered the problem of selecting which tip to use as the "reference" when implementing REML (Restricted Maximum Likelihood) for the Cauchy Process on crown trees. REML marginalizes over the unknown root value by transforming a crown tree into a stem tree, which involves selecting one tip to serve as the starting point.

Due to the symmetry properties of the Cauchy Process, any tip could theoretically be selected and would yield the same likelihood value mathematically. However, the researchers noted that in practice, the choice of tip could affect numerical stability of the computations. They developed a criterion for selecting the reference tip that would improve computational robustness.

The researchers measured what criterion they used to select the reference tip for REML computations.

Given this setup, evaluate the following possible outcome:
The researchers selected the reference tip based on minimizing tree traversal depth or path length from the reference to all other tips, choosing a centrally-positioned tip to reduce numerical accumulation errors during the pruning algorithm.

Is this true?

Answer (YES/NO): YES